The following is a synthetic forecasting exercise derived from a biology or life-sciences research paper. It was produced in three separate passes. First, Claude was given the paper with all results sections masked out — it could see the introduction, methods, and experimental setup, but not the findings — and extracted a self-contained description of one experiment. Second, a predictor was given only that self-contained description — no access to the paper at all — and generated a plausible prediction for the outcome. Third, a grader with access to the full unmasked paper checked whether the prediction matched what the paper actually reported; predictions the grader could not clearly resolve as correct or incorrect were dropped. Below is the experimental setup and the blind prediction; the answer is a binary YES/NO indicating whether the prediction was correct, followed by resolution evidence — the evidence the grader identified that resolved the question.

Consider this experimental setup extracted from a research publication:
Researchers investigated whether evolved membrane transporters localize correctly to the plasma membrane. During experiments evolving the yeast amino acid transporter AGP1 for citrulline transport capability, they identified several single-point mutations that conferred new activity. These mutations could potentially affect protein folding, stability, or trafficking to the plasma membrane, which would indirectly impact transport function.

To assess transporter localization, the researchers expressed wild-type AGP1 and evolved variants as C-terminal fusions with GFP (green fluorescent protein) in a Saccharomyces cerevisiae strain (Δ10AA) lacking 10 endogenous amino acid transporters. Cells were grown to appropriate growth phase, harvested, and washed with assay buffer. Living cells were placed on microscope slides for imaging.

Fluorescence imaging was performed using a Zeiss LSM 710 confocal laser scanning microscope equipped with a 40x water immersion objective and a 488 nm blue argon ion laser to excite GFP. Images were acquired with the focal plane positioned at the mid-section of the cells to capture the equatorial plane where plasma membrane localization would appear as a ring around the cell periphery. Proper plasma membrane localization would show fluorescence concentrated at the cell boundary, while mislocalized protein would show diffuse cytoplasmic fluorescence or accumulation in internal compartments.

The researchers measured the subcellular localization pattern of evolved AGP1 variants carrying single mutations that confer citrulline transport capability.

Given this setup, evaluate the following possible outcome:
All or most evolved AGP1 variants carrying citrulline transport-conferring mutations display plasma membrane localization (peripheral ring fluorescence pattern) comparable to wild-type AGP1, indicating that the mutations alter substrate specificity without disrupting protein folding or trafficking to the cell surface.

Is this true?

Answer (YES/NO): NO